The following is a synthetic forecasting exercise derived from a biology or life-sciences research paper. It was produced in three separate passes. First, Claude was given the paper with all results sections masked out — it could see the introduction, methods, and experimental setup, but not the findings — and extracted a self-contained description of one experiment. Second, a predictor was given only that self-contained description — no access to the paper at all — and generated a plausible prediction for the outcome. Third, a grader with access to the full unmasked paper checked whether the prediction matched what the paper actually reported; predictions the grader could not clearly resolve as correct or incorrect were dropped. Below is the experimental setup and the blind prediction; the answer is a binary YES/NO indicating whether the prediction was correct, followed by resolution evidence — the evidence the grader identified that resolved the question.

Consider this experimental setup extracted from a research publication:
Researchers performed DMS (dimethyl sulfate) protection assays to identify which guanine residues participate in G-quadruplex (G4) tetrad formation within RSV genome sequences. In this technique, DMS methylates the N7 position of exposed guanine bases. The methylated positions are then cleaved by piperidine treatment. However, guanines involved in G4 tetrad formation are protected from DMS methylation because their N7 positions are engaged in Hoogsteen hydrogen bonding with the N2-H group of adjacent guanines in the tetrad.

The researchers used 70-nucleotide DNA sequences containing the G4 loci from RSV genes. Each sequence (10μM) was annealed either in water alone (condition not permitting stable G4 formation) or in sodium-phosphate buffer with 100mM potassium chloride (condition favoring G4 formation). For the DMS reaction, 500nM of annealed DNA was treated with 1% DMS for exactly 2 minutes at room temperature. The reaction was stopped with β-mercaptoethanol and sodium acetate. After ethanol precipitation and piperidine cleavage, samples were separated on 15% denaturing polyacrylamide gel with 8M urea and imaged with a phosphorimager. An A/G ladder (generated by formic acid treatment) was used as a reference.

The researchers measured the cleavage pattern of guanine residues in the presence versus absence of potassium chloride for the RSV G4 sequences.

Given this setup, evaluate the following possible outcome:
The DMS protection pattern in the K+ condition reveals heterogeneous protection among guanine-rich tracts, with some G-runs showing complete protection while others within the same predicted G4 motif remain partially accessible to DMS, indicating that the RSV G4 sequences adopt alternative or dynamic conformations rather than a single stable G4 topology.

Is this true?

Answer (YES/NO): YES